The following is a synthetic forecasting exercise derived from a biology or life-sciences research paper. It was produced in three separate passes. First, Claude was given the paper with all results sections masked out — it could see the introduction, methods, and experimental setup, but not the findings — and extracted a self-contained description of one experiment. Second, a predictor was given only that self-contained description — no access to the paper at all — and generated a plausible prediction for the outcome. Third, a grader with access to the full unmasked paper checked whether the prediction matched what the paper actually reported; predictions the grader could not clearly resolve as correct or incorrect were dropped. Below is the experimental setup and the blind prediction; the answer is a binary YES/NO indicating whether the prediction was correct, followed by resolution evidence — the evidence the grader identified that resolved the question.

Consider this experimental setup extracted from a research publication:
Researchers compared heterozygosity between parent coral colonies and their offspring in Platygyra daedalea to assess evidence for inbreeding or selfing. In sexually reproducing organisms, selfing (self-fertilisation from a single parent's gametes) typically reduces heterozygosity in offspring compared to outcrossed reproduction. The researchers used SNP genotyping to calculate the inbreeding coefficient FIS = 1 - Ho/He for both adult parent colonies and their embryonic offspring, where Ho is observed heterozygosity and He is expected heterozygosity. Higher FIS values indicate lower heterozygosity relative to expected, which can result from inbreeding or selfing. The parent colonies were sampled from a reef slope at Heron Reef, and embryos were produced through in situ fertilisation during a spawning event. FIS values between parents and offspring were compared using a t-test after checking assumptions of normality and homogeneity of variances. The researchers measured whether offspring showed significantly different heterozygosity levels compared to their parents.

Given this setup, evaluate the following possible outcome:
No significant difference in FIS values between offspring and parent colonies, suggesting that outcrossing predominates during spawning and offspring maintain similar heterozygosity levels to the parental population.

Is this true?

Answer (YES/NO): NO